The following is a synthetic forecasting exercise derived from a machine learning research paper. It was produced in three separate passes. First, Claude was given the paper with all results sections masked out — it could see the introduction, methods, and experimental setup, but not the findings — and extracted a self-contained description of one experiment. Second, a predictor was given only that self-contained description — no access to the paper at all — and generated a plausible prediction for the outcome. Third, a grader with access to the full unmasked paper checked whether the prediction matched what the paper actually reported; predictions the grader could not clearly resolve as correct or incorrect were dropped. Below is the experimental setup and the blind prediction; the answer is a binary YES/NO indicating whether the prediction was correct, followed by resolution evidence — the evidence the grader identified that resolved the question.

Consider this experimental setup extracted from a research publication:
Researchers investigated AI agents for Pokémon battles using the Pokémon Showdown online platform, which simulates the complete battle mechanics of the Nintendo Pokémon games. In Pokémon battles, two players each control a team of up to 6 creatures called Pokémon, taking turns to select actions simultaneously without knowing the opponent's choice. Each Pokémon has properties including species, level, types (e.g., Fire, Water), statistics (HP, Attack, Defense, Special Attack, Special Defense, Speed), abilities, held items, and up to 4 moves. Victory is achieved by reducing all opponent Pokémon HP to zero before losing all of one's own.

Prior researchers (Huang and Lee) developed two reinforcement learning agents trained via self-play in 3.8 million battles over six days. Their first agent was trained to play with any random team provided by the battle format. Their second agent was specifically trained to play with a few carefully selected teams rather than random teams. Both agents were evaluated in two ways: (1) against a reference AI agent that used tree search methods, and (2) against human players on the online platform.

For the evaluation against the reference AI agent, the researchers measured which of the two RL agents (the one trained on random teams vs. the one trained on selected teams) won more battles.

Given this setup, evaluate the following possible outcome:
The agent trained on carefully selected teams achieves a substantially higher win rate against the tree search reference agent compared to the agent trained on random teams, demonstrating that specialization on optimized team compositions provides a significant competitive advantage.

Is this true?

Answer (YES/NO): YES